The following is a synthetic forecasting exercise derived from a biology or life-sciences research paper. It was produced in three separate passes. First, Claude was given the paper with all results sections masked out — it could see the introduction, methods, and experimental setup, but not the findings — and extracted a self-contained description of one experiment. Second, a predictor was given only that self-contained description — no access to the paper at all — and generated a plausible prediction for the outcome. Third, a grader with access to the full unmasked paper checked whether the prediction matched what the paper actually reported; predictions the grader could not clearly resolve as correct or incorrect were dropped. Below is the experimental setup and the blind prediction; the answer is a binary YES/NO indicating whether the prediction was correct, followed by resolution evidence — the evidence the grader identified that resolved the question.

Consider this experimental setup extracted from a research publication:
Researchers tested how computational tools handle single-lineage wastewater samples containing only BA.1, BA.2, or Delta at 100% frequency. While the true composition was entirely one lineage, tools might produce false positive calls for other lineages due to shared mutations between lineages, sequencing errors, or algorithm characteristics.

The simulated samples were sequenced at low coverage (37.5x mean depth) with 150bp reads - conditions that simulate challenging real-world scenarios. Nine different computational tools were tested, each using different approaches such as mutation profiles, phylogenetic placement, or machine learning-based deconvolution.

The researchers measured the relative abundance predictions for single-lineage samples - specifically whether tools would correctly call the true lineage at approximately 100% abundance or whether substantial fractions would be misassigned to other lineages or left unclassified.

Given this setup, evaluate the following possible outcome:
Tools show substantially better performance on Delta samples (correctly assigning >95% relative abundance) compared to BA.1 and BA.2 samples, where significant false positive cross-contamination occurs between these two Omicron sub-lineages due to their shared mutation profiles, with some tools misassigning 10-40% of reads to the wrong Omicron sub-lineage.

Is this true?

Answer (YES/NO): NO